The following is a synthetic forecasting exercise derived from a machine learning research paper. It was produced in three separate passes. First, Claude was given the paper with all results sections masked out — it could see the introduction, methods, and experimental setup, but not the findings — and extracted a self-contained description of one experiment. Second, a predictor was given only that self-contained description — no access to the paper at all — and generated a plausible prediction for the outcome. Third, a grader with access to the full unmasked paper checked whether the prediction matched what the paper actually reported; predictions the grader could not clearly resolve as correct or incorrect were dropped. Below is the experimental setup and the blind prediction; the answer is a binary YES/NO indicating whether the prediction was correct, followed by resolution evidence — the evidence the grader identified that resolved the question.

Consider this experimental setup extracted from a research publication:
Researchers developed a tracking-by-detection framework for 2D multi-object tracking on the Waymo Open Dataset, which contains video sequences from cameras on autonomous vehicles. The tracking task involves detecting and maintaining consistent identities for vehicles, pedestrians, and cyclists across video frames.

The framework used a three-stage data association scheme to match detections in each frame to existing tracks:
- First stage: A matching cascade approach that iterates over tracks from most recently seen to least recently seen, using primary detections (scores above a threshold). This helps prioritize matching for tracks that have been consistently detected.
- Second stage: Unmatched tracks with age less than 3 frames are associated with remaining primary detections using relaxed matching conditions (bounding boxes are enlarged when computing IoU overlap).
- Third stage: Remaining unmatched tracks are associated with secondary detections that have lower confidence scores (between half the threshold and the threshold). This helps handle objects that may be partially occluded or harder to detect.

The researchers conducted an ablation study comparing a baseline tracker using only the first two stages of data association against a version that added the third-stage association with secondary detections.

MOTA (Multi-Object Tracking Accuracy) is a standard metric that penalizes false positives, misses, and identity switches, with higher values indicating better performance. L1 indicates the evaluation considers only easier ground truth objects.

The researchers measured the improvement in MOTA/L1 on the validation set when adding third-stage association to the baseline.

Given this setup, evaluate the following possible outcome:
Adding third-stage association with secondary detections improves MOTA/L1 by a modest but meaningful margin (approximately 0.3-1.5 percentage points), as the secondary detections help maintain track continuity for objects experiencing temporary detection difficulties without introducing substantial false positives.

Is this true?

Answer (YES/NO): NO